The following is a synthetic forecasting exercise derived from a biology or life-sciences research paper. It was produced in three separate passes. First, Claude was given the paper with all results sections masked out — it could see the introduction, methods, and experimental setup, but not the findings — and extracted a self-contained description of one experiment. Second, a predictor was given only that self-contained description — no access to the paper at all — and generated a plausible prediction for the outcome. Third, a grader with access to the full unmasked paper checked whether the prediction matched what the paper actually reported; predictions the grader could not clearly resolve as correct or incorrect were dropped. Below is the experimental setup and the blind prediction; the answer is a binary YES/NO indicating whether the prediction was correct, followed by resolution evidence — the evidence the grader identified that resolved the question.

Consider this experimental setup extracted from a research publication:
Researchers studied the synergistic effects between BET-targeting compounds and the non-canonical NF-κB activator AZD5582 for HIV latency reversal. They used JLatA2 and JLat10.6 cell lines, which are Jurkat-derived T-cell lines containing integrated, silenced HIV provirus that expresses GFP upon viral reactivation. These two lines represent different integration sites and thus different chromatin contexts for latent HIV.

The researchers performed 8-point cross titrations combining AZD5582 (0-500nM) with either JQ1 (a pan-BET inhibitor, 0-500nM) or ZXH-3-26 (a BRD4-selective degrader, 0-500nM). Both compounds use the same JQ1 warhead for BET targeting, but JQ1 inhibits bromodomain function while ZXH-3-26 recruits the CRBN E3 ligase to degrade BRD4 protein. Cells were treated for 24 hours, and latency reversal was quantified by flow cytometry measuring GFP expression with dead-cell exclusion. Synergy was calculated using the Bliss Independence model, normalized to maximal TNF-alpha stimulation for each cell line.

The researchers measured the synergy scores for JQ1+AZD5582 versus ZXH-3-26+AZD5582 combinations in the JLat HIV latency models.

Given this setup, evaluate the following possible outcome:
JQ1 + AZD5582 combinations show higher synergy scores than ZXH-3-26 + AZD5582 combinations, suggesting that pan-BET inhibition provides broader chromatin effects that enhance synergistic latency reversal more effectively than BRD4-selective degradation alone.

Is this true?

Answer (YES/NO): YES